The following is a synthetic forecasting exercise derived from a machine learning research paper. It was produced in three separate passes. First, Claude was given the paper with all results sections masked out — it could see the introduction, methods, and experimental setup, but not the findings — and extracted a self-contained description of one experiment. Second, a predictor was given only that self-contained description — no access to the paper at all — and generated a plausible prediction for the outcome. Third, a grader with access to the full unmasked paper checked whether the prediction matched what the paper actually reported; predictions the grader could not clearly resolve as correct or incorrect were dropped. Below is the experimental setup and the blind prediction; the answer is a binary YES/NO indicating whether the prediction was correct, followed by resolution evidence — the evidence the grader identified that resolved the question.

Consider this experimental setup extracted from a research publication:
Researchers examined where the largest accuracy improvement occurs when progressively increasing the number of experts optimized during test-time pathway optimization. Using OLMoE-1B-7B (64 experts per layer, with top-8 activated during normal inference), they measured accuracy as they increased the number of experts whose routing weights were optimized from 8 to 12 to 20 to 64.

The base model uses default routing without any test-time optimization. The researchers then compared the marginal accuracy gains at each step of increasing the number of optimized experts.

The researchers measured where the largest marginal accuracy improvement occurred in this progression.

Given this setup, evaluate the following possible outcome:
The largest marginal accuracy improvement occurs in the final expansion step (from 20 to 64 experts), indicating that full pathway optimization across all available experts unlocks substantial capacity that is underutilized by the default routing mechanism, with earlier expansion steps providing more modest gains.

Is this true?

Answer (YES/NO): NO